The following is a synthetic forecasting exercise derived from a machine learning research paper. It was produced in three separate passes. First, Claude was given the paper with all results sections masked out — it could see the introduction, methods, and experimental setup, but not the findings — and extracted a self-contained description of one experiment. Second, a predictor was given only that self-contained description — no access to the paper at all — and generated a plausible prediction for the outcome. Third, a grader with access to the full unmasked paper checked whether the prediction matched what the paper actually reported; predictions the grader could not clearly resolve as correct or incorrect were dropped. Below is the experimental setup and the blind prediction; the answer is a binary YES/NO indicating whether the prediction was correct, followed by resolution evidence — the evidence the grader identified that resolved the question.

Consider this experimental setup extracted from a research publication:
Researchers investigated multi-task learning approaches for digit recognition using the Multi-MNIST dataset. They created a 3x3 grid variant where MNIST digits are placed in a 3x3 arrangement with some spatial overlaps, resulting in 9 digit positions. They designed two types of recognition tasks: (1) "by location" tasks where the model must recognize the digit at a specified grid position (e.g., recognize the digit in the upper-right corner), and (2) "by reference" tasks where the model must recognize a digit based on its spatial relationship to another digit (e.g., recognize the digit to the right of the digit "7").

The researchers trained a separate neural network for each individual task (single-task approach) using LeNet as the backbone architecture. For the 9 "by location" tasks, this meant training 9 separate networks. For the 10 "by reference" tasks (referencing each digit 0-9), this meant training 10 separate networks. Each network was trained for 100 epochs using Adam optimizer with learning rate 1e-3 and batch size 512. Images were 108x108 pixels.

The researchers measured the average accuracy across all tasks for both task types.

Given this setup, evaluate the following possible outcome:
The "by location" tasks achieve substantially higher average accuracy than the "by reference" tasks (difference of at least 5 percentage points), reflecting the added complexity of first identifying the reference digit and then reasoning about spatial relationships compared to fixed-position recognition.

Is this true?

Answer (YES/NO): YES